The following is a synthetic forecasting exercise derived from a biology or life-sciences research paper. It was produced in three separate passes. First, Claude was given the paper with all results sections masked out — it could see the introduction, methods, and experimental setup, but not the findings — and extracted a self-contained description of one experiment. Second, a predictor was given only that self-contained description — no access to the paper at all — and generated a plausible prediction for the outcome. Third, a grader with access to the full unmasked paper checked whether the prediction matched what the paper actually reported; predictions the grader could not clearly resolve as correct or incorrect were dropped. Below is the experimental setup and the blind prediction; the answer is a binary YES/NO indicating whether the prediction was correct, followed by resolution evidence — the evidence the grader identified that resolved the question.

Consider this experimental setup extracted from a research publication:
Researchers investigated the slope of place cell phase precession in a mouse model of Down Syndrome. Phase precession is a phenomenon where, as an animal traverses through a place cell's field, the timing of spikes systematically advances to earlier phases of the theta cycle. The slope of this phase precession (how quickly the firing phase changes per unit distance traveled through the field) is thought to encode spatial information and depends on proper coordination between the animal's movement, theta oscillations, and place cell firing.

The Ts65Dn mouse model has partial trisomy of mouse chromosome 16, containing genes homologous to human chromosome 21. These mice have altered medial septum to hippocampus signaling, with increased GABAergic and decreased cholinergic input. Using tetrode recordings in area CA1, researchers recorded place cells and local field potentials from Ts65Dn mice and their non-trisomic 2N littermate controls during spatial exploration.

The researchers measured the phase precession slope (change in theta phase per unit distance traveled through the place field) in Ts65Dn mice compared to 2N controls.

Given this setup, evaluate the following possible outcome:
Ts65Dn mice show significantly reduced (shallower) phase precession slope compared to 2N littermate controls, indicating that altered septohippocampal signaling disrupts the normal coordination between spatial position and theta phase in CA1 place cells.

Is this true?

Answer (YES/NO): NO